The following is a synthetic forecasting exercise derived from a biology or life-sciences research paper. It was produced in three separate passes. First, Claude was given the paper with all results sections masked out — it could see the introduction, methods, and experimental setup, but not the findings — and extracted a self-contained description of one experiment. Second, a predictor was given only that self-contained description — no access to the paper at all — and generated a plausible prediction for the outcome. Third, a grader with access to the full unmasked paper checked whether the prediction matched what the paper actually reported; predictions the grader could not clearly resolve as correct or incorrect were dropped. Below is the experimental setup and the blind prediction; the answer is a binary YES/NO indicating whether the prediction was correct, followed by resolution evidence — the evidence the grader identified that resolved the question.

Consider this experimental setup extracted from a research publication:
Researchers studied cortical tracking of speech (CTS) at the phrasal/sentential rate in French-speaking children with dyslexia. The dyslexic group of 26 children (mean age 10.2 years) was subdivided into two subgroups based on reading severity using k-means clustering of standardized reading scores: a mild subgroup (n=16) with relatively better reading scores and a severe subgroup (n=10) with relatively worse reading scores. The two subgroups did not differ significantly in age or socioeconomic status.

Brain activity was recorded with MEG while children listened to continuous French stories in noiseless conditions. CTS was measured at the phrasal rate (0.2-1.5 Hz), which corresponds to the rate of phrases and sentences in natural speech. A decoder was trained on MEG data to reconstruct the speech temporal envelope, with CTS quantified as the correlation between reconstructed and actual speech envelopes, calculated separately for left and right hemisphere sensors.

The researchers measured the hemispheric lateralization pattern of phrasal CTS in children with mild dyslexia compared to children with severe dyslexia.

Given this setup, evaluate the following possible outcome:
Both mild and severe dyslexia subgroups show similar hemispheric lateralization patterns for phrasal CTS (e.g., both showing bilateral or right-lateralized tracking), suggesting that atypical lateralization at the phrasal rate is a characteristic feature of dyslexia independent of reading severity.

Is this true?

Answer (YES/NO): NO